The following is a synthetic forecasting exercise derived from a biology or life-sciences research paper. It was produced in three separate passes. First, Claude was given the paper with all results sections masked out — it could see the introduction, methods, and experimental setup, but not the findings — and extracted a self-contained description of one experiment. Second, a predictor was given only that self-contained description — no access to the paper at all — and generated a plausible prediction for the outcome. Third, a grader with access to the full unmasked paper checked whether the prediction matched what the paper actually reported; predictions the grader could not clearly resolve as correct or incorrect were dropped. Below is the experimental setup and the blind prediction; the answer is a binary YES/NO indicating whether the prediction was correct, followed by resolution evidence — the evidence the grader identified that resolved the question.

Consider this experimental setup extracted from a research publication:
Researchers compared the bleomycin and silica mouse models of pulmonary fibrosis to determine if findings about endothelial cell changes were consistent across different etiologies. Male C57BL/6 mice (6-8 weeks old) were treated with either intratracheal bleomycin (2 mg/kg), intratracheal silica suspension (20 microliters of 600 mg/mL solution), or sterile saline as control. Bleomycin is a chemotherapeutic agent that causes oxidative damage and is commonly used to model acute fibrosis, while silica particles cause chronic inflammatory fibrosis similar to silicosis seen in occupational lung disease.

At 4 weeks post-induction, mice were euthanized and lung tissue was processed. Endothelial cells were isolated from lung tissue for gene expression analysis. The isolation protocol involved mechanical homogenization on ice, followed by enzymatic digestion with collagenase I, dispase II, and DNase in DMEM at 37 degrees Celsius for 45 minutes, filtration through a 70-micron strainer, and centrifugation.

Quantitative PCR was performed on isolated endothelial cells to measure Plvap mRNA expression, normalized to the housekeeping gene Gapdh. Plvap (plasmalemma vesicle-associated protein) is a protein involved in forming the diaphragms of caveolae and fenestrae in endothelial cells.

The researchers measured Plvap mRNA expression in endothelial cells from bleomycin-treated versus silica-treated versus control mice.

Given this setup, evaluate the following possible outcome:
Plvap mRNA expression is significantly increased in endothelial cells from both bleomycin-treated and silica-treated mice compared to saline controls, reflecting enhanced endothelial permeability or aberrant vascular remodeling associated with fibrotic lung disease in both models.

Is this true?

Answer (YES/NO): YES